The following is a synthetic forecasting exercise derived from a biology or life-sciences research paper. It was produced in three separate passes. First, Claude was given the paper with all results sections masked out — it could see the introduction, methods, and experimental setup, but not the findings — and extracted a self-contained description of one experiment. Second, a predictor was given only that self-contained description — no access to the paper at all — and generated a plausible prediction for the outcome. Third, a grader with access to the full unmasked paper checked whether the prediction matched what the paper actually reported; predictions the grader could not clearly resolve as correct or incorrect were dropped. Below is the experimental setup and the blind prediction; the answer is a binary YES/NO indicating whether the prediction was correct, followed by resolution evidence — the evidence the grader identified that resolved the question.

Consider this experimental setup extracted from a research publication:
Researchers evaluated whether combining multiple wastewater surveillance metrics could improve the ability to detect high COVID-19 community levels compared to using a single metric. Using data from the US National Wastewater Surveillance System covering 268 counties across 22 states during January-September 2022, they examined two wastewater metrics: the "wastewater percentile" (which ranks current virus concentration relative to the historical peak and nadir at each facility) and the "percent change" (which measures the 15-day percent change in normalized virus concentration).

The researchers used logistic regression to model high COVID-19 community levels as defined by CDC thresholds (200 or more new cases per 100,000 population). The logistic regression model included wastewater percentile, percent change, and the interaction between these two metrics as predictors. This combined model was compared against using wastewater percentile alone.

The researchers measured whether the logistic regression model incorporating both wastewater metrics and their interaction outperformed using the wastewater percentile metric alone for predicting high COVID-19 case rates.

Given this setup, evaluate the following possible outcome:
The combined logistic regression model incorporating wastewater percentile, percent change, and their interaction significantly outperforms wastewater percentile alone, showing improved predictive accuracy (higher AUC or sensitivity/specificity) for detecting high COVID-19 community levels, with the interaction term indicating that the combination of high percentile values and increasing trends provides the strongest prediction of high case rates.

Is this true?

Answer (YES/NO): NO